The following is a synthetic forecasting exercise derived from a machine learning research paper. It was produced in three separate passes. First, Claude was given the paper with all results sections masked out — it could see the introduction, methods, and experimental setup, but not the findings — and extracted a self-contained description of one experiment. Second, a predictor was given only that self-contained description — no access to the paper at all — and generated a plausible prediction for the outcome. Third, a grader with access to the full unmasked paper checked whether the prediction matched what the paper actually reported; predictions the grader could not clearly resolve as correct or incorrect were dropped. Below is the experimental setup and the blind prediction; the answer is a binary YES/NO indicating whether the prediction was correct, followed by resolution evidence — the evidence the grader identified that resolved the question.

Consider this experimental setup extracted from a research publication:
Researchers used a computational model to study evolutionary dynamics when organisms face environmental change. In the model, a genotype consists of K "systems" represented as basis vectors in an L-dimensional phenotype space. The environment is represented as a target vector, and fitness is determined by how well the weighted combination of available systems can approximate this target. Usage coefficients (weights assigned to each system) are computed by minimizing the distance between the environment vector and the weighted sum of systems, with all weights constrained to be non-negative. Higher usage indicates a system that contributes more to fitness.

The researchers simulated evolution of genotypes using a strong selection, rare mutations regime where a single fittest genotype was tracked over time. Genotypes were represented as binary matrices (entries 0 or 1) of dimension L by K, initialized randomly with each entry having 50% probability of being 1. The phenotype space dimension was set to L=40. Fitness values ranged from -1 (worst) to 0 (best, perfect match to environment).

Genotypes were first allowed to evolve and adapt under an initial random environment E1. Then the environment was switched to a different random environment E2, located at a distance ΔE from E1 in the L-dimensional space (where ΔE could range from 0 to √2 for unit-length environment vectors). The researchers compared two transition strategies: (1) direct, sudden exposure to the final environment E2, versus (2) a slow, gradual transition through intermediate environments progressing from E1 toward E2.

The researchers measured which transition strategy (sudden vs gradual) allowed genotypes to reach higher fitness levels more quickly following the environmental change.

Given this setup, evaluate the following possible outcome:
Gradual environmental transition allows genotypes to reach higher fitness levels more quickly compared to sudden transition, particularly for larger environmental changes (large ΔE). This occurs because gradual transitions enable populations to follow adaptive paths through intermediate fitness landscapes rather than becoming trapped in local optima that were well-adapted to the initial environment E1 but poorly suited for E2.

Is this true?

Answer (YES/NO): NO